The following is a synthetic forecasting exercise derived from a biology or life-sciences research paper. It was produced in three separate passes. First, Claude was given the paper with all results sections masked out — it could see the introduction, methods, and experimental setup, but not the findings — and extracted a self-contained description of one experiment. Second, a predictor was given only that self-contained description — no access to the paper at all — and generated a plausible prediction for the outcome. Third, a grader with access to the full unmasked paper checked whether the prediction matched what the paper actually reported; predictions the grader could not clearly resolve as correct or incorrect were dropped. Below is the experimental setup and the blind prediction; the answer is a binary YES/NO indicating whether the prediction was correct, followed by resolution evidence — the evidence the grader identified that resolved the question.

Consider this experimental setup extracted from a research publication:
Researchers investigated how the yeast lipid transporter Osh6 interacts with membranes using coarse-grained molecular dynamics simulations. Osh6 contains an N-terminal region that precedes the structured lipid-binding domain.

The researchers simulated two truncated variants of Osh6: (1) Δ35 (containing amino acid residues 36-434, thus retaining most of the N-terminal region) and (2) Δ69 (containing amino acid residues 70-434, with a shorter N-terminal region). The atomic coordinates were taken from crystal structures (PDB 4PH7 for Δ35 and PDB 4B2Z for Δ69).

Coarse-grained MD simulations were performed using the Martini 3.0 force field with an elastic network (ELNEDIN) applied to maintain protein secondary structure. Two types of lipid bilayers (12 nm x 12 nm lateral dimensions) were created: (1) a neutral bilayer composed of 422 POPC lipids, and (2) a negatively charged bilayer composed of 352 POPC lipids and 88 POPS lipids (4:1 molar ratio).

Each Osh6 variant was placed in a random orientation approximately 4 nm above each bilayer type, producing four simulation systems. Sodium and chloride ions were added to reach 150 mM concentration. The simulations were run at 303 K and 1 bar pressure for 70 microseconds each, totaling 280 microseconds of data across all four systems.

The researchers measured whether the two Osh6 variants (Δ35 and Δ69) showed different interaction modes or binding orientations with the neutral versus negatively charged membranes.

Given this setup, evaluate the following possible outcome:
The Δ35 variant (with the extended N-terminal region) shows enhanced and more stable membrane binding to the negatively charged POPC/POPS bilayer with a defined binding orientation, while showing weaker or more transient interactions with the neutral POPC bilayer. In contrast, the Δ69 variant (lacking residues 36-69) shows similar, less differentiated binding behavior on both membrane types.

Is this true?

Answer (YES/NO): NO